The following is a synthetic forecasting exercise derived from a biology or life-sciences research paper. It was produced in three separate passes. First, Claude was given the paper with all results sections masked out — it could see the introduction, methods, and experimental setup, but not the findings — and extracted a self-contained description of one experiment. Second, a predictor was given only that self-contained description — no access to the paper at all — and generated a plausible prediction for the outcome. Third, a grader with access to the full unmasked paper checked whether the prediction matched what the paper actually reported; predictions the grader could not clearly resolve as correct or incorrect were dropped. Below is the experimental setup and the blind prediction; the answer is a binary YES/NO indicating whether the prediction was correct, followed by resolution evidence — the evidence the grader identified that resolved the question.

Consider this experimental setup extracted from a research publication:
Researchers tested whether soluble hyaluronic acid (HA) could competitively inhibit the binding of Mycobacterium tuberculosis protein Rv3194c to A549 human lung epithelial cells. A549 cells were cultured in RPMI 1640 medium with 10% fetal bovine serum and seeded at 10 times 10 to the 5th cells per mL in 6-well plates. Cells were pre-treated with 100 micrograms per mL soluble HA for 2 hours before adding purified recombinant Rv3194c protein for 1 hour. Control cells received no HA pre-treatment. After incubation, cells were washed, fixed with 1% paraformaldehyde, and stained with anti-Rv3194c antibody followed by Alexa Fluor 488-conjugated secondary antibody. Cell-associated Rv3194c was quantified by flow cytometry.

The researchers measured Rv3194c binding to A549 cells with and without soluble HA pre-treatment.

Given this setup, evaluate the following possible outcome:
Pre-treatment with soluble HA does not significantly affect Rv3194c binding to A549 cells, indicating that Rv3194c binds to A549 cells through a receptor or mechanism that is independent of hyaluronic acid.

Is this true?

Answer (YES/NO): NO